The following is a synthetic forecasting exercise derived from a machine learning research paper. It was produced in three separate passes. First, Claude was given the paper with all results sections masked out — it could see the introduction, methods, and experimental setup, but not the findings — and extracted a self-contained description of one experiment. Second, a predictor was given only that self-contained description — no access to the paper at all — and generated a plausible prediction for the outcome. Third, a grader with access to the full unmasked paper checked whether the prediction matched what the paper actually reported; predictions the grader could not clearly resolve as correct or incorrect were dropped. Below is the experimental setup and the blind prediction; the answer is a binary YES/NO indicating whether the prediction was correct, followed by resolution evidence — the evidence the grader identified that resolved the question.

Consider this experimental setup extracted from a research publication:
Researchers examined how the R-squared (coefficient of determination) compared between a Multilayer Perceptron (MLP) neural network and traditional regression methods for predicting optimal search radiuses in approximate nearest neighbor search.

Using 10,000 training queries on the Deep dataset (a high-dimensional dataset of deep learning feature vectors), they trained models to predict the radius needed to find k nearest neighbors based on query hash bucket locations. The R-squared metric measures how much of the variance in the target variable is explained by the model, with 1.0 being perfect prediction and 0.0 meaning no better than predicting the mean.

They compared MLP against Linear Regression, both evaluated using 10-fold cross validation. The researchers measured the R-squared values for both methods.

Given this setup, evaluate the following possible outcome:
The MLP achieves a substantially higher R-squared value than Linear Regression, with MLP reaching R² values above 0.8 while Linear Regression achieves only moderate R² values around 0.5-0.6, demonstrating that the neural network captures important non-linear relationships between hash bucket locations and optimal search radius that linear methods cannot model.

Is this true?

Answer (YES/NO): YES